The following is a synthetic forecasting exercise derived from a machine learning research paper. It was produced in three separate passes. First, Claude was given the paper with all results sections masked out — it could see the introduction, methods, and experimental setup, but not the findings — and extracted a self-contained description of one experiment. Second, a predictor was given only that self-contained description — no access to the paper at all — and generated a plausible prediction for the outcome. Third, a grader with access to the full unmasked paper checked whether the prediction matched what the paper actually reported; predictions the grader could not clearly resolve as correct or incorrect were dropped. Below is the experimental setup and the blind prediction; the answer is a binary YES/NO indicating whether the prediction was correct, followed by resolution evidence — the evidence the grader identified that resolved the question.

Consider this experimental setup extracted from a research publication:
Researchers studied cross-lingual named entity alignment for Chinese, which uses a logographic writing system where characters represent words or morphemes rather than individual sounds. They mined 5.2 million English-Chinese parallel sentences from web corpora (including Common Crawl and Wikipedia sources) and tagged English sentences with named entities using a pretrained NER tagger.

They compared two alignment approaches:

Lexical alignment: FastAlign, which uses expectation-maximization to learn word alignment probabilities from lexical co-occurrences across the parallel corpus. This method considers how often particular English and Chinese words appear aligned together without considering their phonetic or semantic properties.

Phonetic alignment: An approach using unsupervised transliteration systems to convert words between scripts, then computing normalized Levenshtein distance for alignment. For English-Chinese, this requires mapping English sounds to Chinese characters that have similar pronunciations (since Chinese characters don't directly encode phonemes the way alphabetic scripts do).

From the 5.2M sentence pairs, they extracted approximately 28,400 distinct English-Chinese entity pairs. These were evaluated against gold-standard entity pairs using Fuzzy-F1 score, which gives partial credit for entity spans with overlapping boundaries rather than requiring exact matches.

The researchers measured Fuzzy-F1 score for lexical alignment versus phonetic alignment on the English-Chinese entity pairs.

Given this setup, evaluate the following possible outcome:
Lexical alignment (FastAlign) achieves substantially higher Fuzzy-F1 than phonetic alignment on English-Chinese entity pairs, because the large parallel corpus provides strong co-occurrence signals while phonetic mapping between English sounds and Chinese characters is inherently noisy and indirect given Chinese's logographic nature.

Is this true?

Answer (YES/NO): YES